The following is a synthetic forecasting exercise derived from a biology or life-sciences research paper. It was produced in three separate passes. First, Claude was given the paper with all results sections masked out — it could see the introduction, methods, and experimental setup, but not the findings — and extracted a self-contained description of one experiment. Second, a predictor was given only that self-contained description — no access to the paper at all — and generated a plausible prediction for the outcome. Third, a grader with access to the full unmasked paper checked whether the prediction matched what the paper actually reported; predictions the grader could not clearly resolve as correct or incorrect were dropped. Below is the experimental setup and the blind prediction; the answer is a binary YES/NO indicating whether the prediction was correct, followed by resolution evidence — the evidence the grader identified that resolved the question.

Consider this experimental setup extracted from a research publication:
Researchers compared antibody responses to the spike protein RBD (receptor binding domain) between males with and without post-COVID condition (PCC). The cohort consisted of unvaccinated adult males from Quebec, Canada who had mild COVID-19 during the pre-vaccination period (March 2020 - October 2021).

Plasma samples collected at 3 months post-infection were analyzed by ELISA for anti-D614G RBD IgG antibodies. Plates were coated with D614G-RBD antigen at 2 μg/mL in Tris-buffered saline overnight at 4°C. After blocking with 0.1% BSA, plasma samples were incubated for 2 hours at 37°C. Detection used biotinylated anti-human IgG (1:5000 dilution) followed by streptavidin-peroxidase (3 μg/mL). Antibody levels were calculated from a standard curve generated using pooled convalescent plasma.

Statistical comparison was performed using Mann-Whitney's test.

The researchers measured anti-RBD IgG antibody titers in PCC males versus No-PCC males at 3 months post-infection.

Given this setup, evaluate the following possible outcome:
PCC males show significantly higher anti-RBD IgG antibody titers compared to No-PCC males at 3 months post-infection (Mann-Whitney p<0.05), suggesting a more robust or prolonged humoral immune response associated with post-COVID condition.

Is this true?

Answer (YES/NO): YES